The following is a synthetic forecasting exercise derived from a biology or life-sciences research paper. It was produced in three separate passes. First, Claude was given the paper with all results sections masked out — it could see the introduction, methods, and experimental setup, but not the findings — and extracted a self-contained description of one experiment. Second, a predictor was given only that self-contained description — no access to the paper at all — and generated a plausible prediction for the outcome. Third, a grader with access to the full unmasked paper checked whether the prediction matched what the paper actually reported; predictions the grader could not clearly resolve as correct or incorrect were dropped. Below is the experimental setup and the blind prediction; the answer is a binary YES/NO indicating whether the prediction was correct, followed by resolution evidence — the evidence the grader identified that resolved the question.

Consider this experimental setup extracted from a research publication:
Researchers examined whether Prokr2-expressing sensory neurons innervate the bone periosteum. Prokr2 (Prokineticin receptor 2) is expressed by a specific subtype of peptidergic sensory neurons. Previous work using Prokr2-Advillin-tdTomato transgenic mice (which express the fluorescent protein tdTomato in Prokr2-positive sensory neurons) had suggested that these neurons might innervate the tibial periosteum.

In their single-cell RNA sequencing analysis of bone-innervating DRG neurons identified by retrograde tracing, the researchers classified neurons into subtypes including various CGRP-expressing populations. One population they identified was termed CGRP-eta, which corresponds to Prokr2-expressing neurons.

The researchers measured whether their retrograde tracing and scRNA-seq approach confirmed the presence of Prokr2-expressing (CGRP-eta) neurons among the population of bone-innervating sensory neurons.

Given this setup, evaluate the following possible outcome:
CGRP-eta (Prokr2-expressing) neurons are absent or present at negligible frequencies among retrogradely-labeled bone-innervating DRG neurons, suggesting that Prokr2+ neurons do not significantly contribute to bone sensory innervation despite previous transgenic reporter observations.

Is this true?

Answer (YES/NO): NO